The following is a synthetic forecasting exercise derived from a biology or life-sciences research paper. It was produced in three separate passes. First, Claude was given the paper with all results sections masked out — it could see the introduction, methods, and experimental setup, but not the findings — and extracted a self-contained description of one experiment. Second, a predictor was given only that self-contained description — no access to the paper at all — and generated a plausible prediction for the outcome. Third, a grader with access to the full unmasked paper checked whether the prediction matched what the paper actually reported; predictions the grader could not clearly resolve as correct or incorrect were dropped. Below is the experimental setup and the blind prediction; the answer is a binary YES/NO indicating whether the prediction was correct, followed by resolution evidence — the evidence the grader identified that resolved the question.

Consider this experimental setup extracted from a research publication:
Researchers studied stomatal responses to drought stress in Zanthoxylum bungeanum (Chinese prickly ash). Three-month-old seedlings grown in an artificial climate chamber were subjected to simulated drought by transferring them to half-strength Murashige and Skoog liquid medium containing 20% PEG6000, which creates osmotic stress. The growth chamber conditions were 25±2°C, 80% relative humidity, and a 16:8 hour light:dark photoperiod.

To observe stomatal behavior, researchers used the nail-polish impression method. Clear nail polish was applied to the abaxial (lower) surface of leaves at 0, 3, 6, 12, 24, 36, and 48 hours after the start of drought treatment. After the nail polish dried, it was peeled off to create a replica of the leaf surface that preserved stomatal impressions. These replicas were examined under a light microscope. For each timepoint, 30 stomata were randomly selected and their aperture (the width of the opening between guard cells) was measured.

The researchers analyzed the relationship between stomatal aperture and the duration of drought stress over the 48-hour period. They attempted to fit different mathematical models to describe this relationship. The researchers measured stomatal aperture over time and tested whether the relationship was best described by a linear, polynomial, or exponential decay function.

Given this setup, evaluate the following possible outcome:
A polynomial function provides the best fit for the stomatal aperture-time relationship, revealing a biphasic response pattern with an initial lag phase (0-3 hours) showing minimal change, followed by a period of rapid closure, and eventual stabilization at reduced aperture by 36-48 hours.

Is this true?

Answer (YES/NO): NO